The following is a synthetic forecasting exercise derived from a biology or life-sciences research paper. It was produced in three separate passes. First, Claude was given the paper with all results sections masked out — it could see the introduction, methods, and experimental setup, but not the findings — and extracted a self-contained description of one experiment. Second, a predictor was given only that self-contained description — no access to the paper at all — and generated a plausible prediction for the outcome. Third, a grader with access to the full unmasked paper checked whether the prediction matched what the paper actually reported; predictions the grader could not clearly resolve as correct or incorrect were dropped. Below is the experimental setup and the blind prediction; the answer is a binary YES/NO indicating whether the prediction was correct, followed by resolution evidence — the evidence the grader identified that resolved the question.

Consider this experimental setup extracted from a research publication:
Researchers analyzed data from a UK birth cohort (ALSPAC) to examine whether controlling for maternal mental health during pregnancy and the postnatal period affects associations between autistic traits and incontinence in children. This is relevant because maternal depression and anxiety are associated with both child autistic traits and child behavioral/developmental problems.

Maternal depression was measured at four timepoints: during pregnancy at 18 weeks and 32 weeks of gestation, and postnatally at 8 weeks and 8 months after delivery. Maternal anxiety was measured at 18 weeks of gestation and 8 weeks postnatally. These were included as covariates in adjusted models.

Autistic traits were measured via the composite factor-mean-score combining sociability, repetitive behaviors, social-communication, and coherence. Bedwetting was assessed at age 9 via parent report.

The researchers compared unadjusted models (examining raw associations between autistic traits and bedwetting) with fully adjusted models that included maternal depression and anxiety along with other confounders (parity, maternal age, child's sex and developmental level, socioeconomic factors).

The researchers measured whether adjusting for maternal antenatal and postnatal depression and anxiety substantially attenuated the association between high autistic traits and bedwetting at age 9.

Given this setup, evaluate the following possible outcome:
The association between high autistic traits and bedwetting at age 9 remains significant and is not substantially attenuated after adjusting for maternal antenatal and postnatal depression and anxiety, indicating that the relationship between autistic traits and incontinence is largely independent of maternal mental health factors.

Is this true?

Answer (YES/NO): YES